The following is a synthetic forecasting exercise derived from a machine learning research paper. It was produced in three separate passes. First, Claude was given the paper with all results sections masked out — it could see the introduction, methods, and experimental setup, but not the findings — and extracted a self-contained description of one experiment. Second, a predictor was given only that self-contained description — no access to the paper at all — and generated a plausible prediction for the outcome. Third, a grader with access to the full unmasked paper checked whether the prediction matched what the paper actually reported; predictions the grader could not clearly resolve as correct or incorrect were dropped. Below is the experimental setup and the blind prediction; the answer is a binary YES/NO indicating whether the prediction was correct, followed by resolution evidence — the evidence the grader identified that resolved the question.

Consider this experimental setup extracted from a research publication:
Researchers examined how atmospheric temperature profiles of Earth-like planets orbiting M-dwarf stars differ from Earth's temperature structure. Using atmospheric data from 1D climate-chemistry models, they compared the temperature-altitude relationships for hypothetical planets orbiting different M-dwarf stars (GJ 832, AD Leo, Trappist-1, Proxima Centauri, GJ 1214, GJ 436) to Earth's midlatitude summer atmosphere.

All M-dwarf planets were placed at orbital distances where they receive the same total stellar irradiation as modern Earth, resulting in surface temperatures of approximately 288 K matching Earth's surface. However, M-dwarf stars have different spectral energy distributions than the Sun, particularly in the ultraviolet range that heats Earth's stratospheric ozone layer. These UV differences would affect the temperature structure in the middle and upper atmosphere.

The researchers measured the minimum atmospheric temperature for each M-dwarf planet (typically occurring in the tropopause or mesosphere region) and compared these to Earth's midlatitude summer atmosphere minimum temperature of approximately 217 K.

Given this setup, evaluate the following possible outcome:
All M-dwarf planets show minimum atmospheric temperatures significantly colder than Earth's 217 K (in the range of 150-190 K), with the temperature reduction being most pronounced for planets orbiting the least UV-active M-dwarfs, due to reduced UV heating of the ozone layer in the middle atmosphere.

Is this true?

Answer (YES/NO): NO